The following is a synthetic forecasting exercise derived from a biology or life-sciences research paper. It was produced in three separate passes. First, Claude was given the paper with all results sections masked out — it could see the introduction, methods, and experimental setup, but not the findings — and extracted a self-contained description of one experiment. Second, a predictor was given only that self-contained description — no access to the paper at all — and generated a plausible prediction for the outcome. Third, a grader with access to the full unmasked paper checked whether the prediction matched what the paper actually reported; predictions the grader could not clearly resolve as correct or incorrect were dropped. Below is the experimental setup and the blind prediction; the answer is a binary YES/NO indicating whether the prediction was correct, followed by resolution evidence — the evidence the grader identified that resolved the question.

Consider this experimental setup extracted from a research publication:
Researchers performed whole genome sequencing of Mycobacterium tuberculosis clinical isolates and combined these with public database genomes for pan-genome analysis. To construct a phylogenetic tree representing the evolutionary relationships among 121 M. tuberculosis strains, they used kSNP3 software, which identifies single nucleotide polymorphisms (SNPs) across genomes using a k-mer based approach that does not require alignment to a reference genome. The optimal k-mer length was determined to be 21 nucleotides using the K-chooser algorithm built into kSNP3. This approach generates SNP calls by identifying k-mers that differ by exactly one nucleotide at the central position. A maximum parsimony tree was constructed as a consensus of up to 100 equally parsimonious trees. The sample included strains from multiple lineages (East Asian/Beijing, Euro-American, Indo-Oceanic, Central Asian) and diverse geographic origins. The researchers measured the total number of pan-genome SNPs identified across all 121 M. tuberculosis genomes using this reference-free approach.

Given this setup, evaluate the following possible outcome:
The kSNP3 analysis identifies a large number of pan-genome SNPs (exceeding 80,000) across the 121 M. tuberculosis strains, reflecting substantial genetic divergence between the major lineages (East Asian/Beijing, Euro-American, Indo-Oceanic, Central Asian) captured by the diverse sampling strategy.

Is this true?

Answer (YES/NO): NO